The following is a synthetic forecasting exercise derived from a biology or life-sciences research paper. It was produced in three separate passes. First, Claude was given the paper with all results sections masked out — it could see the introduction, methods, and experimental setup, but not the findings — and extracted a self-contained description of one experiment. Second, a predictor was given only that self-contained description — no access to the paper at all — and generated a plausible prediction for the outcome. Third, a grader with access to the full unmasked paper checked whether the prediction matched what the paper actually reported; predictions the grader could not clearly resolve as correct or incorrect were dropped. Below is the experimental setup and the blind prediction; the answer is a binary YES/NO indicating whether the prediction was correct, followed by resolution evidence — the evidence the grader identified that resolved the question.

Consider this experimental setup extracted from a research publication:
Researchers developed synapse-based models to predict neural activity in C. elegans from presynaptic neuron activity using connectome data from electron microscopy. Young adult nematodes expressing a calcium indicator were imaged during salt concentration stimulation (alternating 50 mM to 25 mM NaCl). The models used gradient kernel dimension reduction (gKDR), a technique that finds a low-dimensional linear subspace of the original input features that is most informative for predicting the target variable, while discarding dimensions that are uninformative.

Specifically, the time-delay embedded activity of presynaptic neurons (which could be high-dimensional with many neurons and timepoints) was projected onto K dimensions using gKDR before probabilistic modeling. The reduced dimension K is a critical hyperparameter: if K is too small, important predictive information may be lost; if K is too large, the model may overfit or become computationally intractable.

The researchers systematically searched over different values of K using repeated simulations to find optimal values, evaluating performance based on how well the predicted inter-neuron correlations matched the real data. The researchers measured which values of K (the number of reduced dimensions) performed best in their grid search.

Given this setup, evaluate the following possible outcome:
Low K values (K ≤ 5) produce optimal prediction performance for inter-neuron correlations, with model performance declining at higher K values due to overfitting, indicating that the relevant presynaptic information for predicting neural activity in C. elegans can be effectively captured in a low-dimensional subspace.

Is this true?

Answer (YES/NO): NO